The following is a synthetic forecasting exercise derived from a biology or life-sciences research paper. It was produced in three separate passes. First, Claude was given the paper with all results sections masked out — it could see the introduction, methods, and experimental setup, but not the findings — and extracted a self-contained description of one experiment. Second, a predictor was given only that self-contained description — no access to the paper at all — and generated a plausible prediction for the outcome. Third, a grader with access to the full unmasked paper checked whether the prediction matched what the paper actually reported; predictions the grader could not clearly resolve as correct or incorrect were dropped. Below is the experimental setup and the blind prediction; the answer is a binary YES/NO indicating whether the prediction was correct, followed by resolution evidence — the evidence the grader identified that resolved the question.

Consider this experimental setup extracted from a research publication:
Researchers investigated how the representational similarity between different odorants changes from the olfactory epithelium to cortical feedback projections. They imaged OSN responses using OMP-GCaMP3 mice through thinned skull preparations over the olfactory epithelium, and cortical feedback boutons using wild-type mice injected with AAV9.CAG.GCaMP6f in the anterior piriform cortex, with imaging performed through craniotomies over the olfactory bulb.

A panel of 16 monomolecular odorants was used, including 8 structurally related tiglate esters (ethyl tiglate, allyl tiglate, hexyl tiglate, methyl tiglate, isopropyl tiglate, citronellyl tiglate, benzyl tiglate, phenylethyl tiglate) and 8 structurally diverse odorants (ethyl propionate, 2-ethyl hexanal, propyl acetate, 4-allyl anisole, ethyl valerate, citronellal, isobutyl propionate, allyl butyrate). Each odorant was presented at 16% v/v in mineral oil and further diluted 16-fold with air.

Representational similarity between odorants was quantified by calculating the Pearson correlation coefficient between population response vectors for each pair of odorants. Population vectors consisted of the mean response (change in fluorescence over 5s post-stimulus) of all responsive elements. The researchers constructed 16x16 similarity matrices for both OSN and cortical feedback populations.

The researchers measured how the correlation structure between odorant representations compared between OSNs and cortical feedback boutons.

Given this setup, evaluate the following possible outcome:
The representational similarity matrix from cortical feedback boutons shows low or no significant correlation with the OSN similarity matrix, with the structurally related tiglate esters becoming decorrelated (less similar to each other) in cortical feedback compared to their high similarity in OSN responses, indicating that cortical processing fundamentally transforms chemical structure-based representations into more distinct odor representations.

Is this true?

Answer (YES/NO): YES